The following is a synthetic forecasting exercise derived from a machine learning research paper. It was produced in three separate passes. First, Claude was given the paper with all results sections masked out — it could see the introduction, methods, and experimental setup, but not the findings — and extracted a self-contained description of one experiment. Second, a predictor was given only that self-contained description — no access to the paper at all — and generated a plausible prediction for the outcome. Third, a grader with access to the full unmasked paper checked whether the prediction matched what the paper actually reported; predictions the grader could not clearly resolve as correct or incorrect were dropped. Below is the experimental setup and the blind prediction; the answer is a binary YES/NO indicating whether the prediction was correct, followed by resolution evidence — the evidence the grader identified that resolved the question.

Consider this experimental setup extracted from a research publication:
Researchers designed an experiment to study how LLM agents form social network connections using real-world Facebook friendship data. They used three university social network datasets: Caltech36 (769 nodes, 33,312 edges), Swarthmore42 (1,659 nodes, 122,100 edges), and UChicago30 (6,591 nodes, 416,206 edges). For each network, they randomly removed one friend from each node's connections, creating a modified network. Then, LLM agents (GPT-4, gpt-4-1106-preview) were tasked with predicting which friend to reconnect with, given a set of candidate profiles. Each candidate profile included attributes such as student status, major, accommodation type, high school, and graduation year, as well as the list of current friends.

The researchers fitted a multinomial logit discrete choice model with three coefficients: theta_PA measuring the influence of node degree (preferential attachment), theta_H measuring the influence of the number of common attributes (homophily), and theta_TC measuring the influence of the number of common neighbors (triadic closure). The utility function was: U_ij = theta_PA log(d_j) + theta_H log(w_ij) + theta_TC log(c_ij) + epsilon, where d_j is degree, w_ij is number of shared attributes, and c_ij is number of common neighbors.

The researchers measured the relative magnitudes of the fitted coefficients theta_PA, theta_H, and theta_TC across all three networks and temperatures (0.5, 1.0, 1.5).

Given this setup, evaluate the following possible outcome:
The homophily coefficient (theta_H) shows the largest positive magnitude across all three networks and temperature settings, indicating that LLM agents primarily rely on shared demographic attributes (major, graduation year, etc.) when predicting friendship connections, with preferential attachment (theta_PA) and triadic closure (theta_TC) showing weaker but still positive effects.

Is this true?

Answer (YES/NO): YES